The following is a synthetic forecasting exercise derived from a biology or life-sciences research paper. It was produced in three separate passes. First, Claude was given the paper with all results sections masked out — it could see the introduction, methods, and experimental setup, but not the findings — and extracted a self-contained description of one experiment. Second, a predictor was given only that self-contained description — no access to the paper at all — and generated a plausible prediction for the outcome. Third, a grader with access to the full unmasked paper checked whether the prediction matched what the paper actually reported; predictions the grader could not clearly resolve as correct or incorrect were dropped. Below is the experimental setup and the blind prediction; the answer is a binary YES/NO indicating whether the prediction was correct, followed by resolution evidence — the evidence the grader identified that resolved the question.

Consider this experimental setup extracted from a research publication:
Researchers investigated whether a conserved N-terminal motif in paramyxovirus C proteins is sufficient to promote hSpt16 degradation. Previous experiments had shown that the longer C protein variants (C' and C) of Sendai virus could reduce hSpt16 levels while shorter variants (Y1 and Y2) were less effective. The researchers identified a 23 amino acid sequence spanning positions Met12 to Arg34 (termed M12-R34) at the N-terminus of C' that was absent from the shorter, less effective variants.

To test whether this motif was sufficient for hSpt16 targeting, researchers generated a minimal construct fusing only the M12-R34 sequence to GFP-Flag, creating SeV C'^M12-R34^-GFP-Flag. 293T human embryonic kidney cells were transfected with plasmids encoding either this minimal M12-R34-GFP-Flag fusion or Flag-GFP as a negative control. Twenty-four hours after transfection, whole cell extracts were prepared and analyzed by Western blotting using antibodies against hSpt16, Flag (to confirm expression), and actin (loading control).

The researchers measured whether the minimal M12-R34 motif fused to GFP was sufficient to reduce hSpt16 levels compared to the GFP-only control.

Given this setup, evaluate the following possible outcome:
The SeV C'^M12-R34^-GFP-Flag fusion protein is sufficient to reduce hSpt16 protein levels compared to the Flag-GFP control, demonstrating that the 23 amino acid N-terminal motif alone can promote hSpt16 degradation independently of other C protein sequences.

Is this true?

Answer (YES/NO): YES